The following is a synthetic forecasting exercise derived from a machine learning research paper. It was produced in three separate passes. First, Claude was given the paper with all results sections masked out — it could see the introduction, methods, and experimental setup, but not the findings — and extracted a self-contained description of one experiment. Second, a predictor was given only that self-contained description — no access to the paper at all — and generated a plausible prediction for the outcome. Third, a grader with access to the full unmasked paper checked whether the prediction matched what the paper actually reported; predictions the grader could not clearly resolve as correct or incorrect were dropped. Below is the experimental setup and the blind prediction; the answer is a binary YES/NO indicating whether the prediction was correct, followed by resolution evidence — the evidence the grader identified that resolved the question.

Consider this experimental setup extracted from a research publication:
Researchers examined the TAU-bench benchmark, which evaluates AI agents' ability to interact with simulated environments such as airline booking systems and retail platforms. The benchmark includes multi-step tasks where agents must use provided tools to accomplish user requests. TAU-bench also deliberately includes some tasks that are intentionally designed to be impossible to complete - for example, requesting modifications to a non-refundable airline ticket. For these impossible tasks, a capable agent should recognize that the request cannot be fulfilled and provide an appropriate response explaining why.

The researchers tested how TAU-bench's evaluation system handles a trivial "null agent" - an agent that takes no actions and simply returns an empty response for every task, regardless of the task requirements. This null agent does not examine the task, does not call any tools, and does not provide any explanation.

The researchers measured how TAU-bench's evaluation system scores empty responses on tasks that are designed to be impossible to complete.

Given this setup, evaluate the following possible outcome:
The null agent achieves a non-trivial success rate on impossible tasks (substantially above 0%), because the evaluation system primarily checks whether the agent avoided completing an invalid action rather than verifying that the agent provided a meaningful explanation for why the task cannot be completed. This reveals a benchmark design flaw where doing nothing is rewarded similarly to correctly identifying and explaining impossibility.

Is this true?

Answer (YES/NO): YES